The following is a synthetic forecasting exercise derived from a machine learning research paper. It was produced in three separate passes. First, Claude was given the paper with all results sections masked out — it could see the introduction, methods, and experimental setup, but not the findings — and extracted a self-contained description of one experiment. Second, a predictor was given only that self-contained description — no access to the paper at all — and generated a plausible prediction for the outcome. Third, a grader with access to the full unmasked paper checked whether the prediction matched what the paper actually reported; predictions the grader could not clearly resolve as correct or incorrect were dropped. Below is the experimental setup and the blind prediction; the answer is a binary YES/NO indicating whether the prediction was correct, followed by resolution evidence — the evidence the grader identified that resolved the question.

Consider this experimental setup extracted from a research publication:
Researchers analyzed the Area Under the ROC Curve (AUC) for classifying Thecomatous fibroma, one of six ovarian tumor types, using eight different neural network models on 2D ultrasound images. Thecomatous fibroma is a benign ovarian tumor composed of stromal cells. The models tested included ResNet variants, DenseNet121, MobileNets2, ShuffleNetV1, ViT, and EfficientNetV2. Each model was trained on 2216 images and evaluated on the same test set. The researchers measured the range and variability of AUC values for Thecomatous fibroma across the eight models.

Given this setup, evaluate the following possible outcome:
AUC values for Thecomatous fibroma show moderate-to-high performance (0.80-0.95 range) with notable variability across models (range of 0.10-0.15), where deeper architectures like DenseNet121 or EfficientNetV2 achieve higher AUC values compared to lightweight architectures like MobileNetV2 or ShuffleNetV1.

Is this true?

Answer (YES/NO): NO